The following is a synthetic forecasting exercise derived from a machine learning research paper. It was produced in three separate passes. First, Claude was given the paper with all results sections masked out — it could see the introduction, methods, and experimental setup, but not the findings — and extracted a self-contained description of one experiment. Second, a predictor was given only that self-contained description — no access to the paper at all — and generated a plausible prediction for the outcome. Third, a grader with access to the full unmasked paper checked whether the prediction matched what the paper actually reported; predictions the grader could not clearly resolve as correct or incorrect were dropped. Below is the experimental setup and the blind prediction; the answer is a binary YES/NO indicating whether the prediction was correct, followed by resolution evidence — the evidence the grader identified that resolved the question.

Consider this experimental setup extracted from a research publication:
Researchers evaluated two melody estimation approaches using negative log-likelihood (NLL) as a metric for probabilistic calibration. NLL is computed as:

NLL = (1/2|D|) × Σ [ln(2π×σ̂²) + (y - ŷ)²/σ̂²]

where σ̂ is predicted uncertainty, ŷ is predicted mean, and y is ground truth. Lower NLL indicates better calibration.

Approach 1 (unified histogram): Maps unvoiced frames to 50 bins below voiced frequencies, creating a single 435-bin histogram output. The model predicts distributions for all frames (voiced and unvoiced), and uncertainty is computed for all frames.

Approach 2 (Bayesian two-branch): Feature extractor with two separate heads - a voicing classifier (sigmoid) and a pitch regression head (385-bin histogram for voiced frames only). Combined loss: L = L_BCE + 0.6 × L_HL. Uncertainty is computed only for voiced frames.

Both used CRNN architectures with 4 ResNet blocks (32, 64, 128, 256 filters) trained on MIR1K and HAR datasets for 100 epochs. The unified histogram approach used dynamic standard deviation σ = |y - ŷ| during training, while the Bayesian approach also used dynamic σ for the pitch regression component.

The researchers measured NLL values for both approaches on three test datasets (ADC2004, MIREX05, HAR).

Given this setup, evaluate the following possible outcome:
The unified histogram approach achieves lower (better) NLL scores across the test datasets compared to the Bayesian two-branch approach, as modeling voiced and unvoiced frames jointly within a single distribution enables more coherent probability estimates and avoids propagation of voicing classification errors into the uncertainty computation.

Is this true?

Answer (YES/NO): NO